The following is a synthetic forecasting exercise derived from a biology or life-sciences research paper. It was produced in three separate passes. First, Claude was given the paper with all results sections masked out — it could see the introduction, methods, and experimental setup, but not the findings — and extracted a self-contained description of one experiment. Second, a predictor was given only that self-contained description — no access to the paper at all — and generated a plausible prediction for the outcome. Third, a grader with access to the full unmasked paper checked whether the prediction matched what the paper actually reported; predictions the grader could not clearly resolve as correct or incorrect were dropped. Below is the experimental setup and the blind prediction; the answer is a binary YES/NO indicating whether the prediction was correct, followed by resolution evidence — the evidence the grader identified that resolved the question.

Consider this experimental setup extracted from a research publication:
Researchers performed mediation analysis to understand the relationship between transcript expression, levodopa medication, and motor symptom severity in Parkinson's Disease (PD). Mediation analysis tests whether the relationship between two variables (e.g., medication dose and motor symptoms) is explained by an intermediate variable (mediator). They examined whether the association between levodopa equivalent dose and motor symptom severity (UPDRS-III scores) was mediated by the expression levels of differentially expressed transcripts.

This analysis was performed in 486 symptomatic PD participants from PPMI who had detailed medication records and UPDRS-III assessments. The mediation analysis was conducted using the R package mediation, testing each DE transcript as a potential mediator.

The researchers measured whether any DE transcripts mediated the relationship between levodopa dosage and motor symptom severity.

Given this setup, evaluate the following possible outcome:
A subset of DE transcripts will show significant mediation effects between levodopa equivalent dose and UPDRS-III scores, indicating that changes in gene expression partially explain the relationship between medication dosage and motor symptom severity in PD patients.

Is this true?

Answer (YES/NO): YES